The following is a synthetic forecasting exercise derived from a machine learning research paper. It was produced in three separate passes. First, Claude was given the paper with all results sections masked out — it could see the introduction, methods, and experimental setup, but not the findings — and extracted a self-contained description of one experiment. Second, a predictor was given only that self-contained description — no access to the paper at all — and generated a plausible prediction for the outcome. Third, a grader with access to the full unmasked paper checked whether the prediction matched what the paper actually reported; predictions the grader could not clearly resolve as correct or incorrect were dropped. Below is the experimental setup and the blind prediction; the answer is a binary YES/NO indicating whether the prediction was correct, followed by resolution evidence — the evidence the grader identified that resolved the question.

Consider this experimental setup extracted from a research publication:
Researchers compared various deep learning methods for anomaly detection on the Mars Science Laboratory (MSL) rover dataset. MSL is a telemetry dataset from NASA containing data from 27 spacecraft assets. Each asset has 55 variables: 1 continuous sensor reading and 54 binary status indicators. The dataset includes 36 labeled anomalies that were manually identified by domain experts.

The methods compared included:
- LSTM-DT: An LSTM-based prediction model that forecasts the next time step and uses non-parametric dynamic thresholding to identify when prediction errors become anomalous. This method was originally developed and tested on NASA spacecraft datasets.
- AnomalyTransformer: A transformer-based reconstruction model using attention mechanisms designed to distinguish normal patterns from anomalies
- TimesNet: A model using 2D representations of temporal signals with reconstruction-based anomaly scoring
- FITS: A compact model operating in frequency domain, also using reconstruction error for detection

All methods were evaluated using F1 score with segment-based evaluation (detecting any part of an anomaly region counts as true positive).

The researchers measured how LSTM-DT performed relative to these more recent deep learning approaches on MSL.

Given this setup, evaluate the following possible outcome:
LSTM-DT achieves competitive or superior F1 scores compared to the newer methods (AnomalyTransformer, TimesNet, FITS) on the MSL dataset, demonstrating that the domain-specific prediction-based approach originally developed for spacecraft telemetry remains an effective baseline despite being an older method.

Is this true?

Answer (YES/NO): YES